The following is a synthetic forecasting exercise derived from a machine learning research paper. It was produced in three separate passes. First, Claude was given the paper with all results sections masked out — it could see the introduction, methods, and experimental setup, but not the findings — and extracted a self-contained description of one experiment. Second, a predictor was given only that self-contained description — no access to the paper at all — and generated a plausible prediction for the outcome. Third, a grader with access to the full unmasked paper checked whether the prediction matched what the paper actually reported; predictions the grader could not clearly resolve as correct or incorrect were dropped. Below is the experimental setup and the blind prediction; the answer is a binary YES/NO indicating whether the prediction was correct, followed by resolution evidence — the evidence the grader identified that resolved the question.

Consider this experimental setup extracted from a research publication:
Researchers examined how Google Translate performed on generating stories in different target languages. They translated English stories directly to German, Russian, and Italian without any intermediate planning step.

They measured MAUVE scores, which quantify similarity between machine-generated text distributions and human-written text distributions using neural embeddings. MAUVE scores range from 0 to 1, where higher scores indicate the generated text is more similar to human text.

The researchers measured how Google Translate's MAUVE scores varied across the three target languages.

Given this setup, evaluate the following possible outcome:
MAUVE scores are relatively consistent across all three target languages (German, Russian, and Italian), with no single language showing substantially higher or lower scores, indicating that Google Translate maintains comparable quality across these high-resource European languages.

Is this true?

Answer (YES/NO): NO